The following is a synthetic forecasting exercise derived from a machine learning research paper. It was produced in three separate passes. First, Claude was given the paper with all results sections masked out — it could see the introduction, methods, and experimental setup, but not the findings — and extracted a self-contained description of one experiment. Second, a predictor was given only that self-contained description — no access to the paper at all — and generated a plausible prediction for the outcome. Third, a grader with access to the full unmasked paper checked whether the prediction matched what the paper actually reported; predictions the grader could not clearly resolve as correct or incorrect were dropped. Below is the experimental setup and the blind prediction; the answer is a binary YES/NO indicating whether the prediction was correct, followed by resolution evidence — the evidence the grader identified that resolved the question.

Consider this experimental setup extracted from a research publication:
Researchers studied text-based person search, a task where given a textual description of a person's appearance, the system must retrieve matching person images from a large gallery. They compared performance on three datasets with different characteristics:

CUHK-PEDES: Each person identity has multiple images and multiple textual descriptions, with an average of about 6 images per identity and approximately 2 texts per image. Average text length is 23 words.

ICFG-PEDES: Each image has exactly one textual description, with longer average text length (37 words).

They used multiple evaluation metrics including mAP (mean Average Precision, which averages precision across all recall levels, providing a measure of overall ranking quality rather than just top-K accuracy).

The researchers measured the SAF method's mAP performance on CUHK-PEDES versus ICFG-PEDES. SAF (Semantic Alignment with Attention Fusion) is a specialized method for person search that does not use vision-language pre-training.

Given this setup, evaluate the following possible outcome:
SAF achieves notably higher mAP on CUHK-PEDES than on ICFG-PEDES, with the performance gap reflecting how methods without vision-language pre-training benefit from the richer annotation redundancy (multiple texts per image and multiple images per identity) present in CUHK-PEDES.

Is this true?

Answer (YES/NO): YES